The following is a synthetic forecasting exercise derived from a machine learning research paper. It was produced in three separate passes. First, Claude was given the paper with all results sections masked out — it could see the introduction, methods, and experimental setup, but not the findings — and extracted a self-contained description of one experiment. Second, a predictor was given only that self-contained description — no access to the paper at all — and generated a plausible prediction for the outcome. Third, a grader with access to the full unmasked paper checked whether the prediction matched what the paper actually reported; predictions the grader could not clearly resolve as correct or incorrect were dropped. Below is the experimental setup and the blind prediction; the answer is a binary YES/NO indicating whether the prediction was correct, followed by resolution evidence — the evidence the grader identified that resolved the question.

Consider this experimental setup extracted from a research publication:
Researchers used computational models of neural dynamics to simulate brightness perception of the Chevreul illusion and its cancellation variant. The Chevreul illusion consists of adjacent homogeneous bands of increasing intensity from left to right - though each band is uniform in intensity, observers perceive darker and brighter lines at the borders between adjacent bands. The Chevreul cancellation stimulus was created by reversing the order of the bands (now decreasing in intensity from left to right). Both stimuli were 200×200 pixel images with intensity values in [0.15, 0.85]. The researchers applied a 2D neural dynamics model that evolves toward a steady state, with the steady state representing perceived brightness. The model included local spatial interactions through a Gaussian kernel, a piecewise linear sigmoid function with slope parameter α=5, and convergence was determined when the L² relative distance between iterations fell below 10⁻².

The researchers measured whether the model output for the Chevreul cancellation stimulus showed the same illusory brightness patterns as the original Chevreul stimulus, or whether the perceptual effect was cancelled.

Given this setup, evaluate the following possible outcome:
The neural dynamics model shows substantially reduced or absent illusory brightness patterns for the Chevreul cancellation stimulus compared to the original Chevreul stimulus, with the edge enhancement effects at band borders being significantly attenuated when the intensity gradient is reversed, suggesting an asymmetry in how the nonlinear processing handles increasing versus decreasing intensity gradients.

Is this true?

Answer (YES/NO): YES